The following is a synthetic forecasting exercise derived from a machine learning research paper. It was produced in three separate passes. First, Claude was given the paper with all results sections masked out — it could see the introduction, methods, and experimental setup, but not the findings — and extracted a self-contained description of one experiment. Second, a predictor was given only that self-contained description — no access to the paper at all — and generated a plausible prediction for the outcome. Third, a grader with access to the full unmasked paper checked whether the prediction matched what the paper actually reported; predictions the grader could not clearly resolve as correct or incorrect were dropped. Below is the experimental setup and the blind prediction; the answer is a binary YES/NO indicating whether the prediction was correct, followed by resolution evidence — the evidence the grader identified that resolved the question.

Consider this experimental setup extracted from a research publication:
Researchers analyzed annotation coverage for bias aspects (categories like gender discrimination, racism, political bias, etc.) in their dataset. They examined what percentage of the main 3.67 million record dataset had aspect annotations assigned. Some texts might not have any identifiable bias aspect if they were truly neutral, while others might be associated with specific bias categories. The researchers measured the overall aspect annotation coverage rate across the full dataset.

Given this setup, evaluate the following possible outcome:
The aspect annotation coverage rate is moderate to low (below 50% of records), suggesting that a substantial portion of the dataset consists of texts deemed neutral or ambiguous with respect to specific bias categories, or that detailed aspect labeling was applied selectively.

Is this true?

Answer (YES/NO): NO